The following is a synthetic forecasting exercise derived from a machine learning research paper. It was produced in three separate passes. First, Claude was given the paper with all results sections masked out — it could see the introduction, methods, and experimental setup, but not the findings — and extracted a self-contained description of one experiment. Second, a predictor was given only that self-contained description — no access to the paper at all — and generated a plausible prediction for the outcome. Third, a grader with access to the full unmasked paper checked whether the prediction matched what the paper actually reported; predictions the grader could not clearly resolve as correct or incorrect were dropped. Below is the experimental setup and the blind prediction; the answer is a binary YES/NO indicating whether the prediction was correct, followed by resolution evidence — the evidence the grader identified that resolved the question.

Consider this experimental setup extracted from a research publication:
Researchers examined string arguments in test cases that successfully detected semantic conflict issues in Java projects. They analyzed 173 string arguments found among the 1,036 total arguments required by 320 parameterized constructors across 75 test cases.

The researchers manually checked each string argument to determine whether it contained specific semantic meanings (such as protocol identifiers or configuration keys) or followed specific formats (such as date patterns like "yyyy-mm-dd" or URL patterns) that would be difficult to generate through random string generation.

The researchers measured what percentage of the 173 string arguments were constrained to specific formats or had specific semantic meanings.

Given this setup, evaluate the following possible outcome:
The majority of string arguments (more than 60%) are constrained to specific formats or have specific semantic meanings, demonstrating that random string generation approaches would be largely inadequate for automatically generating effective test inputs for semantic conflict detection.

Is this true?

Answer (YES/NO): YES